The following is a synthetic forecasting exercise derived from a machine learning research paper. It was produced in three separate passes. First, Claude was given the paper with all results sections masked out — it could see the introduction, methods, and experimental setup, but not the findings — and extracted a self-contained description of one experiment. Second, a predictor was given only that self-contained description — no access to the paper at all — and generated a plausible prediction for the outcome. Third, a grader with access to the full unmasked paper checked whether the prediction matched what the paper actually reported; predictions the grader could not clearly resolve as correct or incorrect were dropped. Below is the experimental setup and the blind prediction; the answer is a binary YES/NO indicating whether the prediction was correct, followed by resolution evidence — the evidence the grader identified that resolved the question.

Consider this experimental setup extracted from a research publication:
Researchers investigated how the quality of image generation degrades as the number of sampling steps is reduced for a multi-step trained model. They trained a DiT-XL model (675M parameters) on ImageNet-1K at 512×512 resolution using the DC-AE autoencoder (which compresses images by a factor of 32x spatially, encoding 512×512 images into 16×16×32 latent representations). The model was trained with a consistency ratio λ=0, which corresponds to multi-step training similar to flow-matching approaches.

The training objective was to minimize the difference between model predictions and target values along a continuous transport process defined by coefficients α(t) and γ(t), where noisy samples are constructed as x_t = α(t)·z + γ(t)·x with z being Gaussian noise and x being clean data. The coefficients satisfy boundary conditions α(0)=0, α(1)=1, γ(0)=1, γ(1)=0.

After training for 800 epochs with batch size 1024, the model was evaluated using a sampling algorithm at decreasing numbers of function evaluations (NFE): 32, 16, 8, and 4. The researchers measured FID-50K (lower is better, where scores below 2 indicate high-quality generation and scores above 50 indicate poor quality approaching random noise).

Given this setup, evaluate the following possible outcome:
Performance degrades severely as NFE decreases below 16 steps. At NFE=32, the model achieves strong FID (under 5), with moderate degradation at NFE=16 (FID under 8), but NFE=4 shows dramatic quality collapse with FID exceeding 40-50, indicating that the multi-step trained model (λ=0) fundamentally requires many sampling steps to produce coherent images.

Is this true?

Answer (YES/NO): NO